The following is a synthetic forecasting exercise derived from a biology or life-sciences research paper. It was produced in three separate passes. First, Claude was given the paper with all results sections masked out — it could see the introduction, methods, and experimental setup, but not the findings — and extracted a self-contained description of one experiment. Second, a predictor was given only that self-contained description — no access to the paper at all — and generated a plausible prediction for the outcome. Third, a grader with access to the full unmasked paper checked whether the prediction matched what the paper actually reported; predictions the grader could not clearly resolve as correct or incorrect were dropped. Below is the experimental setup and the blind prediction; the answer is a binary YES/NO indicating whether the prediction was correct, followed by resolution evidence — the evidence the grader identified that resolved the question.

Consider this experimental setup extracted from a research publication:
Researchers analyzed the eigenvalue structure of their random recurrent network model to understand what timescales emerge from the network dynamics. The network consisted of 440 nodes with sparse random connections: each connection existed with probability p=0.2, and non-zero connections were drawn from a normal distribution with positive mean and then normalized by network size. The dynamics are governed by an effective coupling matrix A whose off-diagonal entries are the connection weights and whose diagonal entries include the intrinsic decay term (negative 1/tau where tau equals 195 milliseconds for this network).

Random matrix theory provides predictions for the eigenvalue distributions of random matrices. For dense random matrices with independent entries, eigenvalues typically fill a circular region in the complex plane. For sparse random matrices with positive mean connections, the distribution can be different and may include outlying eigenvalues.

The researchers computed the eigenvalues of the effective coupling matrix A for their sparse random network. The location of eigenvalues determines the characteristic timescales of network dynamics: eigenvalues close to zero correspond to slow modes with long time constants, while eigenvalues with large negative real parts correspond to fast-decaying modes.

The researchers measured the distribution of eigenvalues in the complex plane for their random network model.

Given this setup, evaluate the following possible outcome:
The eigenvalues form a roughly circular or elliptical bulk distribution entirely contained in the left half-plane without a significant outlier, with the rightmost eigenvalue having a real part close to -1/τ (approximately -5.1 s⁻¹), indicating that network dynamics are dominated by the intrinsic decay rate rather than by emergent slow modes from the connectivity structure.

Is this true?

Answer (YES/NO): NO